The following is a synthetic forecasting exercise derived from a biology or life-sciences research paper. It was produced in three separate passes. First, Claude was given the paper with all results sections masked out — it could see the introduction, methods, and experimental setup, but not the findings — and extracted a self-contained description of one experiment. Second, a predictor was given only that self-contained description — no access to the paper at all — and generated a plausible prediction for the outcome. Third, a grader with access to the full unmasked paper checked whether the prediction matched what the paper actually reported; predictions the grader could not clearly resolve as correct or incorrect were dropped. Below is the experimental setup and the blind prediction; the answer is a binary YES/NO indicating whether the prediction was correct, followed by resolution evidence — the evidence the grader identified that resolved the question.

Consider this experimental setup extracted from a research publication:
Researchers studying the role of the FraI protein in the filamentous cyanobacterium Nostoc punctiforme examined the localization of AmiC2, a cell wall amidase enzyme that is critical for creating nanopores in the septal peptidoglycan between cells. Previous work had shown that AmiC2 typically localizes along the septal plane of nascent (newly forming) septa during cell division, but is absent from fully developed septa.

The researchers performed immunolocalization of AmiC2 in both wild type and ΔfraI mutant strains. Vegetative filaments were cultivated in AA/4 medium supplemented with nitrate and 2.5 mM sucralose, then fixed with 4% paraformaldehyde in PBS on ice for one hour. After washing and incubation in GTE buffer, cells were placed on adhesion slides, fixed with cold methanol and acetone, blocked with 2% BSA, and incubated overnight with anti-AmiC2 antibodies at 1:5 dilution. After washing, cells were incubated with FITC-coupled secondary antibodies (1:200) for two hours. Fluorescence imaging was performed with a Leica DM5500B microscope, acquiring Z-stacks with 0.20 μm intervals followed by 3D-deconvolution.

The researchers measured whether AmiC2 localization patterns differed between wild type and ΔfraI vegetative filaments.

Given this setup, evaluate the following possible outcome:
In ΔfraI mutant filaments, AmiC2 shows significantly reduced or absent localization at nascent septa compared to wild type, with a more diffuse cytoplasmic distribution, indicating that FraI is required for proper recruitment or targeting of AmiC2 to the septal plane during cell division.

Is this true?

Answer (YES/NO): NO